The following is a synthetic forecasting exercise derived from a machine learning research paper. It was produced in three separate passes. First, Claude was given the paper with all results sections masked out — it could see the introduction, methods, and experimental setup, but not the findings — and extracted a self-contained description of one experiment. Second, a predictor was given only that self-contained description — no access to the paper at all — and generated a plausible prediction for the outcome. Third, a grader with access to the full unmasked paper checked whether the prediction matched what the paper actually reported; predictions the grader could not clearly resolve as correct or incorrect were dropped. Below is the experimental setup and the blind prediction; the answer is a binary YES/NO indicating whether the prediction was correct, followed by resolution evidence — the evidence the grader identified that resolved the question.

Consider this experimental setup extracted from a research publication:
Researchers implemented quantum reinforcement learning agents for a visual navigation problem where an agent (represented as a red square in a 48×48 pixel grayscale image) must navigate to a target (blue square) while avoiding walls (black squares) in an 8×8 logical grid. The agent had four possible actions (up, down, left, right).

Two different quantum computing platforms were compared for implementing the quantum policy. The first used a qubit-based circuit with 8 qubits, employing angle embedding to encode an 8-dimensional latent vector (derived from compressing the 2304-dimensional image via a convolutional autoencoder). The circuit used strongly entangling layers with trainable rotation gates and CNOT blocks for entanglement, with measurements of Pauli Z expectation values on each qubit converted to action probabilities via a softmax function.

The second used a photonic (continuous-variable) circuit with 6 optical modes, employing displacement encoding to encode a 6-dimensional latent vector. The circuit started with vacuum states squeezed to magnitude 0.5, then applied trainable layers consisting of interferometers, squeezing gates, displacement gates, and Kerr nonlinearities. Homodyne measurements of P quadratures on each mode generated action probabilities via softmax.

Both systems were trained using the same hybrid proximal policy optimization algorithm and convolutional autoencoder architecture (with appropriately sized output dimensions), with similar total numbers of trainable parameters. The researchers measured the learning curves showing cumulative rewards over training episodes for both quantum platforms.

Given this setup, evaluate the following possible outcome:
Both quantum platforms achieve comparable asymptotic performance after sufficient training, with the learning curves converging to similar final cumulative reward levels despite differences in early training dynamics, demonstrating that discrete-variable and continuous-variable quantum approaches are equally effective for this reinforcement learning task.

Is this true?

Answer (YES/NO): NO